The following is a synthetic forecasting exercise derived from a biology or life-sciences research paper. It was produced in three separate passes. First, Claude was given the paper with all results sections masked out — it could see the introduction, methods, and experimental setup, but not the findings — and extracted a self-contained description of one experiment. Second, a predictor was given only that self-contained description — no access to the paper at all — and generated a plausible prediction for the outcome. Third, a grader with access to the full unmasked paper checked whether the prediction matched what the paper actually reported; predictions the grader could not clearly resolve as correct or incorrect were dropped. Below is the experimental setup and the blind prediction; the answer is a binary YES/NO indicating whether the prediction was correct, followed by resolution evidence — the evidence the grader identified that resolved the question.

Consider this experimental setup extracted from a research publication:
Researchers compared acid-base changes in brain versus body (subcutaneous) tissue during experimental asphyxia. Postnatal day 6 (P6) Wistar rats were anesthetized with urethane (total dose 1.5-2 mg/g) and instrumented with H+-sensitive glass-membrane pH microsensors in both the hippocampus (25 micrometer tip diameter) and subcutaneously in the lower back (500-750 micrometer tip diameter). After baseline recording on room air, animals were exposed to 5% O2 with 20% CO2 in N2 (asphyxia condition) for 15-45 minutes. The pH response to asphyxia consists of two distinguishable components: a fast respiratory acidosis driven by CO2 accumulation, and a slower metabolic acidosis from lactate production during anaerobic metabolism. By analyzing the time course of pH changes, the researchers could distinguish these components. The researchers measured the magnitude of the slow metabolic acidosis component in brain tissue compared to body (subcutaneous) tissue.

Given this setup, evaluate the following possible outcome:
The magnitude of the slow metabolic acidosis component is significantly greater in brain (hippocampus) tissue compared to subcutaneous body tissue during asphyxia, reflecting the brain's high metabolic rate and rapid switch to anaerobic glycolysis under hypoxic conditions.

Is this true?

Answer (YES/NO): NO